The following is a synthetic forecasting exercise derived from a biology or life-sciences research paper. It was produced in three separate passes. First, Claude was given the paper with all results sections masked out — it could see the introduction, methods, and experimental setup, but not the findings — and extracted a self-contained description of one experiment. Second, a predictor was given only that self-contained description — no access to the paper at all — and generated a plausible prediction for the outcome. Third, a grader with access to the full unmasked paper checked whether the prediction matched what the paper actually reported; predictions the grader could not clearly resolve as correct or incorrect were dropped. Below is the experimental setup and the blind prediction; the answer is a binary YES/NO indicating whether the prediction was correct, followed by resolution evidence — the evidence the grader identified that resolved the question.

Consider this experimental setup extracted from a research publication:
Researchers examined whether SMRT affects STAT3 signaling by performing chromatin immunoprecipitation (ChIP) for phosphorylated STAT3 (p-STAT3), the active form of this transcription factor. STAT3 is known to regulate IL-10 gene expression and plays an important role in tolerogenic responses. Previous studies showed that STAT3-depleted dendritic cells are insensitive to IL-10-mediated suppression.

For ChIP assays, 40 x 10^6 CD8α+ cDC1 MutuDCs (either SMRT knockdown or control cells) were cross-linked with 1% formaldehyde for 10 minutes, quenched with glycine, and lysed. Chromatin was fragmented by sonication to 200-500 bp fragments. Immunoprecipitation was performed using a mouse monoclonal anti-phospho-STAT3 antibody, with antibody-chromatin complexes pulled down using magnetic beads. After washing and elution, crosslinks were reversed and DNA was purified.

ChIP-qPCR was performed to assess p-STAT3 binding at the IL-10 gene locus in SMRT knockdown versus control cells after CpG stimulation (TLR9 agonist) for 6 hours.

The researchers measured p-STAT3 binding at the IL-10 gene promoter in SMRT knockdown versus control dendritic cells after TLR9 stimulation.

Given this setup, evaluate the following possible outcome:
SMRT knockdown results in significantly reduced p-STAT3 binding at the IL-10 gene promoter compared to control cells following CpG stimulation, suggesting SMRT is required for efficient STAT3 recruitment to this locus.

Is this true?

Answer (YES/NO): YES